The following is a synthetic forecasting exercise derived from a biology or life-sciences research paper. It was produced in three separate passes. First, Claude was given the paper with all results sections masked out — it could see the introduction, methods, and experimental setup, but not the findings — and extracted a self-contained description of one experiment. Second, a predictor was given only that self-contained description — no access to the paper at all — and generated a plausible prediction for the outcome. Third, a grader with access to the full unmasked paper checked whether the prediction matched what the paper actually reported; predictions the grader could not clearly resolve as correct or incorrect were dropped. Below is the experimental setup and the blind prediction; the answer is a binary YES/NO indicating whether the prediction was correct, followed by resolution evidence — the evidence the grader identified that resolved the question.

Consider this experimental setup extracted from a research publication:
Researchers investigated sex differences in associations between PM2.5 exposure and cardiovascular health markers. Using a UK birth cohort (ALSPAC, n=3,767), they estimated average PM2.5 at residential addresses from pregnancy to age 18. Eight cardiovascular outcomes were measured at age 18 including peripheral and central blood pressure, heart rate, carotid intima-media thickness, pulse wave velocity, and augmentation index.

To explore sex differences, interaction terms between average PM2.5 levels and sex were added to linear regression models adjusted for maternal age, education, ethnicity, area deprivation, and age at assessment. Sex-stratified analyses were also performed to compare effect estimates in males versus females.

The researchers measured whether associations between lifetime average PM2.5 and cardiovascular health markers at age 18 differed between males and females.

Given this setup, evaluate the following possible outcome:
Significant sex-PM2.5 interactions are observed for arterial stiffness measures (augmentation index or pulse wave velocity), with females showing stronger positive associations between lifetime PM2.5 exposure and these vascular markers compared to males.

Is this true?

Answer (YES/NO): NO